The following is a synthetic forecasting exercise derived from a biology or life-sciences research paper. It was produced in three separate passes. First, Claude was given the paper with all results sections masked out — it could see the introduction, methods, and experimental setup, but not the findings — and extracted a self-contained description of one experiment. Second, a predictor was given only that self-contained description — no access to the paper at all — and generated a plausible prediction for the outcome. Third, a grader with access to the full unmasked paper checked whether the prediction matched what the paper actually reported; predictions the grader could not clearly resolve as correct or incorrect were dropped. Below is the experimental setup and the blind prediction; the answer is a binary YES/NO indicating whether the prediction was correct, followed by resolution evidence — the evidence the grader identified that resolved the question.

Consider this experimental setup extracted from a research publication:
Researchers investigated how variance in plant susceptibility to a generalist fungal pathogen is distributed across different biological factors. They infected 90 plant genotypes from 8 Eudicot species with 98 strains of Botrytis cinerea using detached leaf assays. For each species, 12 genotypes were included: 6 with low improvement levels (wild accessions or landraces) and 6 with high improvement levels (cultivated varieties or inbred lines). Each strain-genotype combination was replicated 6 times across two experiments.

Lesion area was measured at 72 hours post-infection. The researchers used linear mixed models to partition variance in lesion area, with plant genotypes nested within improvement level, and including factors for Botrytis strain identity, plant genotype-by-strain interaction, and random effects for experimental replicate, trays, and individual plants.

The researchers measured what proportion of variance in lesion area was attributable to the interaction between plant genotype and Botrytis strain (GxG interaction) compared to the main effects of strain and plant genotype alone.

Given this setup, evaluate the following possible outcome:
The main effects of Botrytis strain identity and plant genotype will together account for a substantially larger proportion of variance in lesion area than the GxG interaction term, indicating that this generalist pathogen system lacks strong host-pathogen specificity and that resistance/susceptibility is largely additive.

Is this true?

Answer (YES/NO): NO